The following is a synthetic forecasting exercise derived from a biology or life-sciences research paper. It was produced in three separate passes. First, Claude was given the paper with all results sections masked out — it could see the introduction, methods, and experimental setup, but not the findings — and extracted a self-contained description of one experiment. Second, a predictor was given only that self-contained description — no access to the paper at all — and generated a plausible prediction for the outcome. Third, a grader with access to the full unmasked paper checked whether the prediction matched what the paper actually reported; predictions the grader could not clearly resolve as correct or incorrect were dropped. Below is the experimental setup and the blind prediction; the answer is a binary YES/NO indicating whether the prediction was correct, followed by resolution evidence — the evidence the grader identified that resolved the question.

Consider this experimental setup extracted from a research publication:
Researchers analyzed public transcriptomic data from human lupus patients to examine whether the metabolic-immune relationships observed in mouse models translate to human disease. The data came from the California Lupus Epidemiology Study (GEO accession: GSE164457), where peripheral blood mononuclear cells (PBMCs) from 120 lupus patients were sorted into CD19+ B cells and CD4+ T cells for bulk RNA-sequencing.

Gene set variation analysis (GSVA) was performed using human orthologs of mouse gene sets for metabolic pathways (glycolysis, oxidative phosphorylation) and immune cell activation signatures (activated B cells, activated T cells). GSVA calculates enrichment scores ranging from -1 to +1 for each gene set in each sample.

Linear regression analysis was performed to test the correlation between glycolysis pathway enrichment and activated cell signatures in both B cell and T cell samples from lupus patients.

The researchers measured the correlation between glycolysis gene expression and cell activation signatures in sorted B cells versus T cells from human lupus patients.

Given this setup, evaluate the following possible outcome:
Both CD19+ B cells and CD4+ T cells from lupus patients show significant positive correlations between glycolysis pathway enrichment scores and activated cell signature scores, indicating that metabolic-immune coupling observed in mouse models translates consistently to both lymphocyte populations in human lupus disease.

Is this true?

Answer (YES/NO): NO